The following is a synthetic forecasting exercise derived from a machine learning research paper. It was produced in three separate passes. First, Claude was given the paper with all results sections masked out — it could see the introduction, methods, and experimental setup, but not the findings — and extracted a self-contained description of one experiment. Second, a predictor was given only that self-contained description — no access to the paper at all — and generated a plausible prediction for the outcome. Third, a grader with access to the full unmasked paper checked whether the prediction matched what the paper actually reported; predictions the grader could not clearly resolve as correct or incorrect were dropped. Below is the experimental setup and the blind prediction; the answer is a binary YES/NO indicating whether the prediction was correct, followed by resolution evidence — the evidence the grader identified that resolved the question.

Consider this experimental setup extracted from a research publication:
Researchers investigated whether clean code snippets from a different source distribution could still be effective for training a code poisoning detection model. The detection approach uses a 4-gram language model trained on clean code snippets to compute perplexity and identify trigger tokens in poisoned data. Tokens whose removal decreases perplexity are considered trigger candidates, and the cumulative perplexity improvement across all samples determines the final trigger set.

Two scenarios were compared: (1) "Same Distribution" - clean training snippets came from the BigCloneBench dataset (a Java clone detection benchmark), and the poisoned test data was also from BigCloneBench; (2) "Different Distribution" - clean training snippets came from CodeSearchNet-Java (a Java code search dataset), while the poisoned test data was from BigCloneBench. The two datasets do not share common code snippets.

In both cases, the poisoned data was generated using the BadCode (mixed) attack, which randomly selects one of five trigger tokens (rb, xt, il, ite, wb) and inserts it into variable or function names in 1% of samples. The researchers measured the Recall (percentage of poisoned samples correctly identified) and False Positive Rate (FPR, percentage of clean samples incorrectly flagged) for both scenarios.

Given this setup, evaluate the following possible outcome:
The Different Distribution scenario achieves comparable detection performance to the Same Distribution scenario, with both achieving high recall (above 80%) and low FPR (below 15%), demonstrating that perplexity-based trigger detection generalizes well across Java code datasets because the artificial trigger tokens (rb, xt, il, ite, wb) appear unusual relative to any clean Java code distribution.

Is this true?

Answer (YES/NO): YES